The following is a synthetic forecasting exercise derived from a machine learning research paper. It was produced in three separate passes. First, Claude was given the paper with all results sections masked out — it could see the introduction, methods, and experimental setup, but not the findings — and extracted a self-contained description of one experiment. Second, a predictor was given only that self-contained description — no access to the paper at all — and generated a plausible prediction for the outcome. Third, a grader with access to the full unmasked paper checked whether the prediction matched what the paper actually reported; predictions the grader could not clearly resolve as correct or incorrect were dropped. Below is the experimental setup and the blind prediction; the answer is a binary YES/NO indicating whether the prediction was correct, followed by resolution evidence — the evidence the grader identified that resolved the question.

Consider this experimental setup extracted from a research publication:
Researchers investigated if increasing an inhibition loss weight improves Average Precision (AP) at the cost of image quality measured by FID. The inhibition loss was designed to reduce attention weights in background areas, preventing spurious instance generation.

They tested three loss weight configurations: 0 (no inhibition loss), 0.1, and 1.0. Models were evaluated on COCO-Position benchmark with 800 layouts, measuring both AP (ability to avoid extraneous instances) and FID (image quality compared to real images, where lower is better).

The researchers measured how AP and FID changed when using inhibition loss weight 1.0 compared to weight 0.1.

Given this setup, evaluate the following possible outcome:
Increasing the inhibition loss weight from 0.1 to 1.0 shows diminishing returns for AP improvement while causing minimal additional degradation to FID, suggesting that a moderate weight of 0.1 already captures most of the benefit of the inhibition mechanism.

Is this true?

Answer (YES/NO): NO